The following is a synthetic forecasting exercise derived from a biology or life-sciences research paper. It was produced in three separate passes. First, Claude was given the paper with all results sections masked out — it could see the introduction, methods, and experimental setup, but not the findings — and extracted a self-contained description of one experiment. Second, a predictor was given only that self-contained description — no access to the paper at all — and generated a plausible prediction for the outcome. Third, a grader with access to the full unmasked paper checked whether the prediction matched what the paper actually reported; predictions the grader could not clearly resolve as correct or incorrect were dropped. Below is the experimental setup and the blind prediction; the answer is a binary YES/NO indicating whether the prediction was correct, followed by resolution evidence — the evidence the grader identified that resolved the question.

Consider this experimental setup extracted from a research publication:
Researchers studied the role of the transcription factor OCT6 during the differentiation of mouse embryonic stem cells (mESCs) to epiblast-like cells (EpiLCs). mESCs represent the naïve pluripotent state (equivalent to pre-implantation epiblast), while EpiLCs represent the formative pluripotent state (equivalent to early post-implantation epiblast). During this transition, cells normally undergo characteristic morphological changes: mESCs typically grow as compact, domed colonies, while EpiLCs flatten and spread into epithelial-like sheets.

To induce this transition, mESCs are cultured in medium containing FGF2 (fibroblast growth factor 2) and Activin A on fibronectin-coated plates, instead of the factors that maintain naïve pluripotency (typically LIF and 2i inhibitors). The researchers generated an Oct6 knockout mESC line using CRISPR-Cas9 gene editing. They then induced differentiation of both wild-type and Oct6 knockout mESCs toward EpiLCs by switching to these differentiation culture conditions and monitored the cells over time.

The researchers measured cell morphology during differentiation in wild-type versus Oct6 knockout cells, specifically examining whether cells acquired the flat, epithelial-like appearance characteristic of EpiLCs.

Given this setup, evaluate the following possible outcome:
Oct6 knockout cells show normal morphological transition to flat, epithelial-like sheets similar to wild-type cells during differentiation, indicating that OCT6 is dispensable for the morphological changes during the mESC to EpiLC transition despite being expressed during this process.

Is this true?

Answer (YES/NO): NO